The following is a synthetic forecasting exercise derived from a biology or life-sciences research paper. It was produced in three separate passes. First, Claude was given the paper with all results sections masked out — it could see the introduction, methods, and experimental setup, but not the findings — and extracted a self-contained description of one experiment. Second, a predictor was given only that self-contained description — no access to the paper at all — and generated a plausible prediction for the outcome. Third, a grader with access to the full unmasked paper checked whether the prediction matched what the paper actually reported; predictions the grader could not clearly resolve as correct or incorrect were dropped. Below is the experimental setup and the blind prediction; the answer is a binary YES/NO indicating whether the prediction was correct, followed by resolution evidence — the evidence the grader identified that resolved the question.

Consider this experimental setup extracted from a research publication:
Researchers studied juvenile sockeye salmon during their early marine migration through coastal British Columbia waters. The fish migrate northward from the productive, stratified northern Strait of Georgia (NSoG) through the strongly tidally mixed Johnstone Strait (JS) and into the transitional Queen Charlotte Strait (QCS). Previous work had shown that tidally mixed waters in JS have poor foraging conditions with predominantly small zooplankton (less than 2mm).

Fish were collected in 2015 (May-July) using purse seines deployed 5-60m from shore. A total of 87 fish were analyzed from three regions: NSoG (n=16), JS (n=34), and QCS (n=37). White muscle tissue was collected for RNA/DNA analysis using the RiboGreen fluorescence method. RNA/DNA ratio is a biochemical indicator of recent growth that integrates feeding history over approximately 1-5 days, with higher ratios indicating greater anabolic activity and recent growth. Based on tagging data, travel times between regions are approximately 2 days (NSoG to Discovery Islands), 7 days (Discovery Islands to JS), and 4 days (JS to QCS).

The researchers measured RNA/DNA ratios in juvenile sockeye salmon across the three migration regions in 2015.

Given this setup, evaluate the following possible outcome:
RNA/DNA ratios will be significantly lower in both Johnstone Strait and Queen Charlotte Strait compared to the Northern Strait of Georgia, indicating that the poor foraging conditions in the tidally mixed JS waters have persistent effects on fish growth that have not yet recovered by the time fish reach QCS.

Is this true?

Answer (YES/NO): NO